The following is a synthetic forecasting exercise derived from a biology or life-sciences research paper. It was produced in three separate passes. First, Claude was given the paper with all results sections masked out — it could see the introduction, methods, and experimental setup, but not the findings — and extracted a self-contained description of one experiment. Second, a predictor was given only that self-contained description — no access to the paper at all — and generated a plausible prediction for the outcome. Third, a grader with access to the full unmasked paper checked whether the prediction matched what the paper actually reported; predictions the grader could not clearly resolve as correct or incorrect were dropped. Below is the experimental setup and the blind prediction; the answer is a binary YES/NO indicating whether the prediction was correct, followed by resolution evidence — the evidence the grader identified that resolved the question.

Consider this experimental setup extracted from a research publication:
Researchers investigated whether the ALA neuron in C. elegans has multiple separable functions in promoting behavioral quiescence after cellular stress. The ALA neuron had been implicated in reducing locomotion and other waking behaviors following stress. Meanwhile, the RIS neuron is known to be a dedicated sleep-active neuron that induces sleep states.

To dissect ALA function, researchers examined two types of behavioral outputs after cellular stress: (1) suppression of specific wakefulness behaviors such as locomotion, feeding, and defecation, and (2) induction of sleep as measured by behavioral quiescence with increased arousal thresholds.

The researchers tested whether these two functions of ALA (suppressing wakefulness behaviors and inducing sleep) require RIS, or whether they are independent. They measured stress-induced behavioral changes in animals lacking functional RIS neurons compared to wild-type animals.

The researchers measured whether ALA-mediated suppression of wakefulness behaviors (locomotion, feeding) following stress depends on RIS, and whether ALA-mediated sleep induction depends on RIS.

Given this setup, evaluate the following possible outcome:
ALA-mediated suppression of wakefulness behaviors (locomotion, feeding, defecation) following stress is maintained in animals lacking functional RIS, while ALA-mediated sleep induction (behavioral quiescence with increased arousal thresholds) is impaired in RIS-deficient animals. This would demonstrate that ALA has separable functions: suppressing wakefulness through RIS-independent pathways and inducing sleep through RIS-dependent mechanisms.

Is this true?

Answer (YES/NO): NO